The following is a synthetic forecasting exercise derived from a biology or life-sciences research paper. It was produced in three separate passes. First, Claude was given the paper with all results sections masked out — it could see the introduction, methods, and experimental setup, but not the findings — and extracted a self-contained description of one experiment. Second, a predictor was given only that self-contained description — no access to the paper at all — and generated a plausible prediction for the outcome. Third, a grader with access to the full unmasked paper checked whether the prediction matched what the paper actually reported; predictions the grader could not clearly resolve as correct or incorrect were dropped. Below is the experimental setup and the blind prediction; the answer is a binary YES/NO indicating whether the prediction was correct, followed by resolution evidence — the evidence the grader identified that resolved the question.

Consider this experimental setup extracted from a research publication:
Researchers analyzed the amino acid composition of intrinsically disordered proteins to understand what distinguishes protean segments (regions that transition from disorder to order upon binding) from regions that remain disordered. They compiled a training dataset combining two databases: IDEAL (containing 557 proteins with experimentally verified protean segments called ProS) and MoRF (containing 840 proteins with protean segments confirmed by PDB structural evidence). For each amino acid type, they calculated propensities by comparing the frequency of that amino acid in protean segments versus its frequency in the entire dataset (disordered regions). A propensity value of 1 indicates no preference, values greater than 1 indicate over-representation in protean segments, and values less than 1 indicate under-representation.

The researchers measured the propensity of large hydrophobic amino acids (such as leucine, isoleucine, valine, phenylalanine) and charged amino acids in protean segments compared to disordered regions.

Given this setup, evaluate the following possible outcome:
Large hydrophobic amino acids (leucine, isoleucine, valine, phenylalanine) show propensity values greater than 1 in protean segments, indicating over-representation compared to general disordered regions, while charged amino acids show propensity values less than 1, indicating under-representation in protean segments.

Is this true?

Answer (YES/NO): NO